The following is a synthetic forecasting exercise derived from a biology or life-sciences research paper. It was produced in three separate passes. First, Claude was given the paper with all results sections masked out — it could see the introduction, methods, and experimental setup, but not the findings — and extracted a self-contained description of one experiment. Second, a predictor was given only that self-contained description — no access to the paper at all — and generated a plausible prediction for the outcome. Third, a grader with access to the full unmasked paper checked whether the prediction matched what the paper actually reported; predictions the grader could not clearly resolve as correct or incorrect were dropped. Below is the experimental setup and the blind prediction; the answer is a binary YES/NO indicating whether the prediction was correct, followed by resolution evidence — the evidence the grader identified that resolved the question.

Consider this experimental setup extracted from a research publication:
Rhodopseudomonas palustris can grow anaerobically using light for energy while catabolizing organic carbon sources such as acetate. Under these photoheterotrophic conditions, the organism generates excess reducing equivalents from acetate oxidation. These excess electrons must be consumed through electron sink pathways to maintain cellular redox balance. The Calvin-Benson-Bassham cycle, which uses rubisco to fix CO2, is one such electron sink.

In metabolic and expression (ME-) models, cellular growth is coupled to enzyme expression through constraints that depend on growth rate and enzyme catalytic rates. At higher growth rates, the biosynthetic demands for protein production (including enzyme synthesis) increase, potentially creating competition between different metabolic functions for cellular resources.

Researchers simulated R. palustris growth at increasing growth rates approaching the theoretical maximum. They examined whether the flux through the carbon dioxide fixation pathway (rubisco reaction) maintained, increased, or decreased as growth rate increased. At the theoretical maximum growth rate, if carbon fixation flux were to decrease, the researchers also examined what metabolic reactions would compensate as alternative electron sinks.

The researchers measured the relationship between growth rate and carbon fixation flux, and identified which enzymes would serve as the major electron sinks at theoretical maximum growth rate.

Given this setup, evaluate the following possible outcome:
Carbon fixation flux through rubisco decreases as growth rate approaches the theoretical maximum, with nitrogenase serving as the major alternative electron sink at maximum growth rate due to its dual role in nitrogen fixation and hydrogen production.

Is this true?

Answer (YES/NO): NO